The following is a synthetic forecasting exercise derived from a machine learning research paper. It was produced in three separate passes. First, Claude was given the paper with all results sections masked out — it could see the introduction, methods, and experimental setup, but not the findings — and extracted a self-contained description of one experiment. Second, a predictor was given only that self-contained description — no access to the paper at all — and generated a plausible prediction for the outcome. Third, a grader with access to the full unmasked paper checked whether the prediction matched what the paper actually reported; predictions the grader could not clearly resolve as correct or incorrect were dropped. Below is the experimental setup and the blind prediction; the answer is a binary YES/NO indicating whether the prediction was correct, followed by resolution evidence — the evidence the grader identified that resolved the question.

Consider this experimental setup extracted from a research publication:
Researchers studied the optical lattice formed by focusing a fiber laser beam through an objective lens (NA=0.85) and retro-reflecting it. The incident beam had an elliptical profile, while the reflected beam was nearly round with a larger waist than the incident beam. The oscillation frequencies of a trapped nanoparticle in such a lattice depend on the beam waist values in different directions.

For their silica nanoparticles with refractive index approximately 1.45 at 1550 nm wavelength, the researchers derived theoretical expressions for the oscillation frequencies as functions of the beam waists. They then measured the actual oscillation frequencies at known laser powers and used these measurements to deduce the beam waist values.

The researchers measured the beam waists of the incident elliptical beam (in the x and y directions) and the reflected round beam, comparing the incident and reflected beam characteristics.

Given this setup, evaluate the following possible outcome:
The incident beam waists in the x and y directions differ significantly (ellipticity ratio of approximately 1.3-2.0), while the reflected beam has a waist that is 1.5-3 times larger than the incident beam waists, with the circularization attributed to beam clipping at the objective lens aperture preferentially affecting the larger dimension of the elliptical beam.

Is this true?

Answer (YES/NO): NO